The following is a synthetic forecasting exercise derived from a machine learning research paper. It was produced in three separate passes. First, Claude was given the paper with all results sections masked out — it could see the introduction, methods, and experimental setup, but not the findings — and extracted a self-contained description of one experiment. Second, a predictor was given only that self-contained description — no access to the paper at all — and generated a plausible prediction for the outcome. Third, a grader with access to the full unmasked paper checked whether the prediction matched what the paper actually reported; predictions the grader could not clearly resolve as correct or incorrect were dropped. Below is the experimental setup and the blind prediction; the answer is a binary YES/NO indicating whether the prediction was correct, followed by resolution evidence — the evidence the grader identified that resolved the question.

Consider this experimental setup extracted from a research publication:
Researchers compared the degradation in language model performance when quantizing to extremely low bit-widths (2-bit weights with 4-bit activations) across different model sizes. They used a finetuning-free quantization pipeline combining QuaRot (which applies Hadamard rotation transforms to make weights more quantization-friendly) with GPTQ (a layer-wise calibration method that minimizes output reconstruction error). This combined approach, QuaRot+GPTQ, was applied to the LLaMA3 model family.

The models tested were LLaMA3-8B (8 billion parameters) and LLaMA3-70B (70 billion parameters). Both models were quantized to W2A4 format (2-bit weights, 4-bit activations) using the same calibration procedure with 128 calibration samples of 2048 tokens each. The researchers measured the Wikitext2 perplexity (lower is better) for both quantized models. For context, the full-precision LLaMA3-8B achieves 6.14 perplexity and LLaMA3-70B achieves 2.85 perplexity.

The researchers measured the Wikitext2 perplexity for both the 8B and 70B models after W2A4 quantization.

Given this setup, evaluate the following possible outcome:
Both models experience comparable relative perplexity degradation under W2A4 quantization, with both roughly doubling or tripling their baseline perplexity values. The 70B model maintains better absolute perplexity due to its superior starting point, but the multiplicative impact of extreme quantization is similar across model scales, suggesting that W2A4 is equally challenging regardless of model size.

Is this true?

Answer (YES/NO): NO